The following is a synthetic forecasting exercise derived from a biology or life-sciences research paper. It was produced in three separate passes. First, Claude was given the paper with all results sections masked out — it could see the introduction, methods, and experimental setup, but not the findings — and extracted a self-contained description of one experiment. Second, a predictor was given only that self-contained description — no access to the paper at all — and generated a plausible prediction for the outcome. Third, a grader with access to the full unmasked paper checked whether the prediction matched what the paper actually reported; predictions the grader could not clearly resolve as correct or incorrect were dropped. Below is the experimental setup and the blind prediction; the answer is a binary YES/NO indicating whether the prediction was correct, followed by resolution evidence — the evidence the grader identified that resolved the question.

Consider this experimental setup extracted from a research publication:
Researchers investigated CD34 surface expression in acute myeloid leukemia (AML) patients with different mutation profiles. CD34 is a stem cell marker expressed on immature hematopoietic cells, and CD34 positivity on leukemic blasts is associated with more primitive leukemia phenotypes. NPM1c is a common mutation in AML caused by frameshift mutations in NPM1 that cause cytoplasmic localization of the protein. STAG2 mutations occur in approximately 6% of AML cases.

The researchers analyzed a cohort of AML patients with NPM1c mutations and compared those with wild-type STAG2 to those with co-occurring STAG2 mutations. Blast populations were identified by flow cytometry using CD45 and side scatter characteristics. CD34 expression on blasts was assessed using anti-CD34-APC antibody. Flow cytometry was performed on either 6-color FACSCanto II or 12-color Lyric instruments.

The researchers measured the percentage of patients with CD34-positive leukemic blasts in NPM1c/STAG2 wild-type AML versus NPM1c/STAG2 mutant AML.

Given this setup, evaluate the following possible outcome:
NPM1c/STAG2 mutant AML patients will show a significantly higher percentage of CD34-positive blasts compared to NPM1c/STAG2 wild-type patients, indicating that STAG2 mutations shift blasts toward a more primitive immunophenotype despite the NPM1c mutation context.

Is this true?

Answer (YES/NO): YES